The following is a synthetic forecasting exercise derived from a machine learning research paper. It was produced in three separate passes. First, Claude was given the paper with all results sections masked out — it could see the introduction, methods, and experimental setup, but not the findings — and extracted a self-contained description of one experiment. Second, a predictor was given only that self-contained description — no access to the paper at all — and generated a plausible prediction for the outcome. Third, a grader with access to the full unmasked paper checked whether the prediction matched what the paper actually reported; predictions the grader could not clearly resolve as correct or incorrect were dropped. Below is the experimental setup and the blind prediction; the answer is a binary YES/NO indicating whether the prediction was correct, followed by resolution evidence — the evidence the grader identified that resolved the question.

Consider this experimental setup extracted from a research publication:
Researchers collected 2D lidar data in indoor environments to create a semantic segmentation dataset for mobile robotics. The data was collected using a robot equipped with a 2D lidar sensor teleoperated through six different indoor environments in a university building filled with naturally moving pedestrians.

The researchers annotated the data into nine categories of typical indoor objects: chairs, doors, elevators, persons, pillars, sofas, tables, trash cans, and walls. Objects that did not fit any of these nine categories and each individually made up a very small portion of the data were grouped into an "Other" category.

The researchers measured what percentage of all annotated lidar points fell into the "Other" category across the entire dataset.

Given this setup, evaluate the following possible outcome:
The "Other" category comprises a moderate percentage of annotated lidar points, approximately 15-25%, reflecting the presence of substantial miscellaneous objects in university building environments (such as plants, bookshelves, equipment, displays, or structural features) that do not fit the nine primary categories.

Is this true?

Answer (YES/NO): NO